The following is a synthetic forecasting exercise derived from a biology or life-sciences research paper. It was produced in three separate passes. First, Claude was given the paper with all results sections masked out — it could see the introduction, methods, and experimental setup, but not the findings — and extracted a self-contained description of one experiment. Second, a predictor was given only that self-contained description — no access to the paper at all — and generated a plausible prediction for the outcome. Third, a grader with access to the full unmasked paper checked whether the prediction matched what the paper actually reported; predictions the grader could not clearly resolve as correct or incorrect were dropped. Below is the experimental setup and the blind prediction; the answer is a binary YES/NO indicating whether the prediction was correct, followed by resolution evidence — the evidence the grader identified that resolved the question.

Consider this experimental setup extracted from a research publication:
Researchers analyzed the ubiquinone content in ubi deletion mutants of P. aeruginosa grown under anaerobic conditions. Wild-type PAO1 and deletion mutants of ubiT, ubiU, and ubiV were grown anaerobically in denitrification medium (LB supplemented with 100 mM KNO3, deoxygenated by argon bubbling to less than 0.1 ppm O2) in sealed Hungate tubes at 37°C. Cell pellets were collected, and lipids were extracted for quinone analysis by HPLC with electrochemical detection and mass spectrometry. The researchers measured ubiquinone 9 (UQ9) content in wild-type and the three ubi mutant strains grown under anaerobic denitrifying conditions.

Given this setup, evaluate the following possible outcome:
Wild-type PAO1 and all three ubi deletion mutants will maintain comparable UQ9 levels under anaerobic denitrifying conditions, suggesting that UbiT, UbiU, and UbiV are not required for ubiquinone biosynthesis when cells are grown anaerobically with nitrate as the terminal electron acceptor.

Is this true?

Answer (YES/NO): NO